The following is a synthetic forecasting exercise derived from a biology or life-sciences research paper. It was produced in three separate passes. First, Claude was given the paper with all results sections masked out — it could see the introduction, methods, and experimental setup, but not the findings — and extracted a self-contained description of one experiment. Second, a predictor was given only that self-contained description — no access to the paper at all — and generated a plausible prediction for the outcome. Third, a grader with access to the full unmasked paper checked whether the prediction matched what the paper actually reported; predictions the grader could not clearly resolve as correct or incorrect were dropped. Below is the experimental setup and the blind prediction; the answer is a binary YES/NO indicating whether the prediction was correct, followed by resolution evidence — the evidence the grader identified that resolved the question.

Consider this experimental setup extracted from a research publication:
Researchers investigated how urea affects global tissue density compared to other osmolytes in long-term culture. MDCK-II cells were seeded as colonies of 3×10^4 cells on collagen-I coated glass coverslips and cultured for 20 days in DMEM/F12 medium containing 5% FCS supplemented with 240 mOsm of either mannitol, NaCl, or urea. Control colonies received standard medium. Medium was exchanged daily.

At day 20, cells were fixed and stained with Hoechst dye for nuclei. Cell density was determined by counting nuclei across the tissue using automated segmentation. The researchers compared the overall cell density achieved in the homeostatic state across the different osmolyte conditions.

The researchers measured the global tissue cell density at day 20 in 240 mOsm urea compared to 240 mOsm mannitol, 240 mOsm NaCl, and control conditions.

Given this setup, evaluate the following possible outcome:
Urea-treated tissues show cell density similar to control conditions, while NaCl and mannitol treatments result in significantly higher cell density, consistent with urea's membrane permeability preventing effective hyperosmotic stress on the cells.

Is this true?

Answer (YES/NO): NO